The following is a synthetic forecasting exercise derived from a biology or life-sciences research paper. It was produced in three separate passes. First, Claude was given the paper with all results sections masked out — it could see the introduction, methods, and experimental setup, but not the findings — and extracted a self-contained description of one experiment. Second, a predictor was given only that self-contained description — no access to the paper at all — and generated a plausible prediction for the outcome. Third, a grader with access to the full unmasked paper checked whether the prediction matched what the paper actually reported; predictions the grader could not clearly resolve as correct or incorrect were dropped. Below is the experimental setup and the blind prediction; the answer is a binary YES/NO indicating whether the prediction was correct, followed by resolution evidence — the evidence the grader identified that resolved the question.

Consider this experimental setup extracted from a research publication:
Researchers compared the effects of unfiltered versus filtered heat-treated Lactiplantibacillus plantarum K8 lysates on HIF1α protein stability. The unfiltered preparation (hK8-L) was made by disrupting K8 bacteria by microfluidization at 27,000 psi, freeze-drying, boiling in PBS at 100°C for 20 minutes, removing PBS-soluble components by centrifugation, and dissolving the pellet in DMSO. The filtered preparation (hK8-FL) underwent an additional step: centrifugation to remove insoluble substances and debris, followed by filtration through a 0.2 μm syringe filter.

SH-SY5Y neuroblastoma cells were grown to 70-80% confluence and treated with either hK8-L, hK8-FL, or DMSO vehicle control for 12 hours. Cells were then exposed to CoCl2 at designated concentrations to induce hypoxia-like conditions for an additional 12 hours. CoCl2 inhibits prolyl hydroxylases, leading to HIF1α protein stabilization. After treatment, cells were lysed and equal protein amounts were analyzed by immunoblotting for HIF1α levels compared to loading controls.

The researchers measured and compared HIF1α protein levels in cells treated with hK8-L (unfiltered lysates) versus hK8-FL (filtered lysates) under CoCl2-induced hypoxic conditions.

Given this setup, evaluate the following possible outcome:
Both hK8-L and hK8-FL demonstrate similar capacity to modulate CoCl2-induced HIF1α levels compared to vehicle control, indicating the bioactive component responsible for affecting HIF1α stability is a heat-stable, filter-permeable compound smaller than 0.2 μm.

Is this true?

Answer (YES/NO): YES